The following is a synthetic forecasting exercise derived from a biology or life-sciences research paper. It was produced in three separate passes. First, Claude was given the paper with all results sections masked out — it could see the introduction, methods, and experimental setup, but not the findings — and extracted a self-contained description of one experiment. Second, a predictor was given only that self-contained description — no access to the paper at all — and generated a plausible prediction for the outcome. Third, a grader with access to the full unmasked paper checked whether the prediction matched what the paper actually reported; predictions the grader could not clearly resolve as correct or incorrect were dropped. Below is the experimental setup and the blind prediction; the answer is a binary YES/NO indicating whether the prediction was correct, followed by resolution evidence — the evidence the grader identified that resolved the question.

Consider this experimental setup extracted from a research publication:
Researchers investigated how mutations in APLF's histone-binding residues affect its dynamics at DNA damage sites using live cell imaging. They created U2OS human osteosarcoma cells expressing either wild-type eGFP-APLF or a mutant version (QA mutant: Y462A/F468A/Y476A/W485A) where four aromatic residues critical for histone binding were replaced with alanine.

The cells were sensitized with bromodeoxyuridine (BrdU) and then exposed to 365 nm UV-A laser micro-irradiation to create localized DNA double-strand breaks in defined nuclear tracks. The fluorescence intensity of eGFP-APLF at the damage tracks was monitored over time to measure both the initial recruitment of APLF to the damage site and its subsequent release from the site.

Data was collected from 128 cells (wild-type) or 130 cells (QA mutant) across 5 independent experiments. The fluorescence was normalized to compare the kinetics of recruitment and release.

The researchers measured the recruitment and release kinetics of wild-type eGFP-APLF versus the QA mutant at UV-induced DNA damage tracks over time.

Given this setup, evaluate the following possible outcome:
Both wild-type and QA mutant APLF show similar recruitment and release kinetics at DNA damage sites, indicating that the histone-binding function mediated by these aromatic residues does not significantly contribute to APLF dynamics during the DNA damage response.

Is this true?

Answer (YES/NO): NO